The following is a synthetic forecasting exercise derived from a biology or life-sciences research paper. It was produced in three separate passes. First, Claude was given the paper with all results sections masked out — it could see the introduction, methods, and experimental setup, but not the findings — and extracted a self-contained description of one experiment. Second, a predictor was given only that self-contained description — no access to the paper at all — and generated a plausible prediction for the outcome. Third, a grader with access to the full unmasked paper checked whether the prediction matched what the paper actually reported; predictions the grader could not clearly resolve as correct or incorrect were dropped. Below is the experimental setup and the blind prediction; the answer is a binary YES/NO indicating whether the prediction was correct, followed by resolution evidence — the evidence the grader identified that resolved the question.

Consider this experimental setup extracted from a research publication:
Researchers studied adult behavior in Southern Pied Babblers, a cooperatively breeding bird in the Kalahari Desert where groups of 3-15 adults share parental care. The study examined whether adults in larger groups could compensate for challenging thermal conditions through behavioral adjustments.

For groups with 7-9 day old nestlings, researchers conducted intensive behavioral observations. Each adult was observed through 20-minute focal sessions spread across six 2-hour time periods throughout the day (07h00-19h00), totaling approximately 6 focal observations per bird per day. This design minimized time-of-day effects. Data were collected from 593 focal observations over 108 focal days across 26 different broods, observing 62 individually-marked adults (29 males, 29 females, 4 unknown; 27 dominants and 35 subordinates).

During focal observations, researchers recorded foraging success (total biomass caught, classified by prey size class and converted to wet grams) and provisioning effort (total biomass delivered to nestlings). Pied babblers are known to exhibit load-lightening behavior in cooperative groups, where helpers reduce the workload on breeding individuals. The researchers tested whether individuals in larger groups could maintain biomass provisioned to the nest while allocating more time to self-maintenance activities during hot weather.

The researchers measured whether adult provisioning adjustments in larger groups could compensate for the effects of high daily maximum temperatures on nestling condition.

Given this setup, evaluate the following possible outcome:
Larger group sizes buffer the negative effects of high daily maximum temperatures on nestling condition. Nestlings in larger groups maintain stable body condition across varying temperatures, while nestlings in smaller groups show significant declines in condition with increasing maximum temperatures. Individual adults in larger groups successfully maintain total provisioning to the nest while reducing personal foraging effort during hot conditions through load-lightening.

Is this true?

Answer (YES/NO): NO